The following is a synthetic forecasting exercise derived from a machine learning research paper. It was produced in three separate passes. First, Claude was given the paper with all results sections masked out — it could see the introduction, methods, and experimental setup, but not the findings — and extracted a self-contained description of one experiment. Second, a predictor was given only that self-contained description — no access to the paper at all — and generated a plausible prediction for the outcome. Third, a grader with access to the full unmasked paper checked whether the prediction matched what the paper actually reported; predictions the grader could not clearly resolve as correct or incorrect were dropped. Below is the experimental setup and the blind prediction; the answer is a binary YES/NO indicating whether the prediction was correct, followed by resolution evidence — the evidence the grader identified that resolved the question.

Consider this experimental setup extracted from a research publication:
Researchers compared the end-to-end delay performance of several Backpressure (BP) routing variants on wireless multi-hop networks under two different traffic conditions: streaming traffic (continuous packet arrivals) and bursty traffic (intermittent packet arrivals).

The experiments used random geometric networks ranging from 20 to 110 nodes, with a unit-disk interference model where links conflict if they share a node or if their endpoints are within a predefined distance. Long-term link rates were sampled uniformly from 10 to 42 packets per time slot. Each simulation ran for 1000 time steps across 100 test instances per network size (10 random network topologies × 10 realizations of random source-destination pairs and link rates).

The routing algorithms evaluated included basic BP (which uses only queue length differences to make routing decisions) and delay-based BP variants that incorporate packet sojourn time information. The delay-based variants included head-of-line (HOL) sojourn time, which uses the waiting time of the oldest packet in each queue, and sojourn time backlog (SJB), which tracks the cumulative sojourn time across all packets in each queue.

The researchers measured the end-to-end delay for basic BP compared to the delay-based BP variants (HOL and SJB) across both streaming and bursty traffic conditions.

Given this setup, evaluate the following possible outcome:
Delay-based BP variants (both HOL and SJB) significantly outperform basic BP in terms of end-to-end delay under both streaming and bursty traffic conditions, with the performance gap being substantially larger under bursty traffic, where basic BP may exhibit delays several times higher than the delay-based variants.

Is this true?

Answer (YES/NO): NO